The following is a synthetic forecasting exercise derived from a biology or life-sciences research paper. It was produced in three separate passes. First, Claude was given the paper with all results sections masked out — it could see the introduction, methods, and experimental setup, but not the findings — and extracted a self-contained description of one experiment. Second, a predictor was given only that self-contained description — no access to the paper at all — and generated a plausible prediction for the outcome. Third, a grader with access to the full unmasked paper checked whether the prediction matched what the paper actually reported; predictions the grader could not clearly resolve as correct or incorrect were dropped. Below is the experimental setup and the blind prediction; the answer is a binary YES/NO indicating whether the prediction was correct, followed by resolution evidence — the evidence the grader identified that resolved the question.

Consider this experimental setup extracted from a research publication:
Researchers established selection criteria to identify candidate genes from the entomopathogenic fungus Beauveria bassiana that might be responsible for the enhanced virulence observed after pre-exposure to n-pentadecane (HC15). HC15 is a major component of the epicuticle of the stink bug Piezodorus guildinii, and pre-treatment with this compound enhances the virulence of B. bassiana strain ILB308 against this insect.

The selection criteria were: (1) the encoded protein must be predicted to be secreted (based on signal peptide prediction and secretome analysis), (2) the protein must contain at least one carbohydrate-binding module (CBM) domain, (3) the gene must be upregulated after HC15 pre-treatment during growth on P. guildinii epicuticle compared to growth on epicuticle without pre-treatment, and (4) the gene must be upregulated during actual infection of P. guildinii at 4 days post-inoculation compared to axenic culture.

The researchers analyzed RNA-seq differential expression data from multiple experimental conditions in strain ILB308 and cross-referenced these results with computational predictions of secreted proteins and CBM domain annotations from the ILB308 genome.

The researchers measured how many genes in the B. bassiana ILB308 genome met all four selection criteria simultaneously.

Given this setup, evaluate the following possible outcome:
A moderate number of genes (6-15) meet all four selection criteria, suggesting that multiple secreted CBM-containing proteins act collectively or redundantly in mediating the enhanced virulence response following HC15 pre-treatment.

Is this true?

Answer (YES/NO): NO